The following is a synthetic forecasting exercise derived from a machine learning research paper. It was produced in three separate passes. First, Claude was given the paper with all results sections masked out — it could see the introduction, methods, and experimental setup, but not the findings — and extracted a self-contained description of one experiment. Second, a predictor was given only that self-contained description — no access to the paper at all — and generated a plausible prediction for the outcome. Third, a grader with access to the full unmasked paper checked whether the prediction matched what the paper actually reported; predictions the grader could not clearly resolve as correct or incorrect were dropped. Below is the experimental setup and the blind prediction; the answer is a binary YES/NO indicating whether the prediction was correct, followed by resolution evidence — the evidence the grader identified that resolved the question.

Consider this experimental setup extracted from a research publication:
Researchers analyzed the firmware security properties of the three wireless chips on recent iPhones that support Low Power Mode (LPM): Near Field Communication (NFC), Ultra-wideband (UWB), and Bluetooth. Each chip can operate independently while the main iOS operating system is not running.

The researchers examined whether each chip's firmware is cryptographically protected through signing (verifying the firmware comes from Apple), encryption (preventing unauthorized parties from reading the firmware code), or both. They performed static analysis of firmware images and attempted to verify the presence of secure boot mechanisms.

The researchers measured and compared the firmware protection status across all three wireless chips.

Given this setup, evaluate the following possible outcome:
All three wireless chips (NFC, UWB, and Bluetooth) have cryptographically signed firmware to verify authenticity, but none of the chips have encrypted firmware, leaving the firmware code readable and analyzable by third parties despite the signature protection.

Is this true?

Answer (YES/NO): NO